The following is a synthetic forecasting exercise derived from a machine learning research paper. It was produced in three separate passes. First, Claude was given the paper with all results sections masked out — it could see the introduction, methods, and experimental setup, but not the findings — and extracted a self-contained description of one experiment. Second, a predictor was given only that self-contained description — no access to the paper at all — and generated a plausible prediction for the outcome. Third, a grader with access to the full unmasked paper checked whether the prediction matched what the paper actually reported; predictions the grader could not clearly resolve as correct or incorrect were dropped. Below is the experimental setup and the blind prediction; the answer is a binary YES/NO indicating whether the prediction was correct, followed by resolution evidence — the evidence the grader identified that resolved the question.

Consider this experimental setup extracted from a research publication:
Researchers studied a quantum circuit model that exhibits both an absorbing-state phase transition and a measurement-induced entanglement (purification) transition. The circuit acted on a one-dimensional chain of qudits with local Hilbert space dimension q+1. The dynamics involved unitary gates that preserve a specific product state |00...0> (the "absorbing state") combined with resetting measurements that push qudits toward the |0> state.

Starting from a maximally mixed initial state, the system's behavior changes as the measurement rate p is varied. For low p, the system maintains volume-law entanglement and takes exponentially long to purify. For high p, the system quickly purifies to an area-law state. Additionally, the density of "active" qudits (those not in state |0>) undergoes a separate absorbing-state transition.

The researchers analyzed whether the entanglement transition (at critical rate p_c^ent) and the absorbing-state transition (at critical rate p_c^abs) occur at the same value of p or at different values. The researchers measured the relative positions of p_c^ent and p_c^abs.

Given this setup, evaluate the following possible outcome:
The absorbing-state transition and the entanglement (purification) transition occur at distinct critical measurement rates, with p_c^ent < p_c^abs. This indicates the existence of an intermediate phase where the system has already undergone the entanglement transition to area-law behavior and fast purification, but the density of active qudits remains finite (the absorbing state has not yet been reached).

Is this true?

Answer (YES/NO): YES